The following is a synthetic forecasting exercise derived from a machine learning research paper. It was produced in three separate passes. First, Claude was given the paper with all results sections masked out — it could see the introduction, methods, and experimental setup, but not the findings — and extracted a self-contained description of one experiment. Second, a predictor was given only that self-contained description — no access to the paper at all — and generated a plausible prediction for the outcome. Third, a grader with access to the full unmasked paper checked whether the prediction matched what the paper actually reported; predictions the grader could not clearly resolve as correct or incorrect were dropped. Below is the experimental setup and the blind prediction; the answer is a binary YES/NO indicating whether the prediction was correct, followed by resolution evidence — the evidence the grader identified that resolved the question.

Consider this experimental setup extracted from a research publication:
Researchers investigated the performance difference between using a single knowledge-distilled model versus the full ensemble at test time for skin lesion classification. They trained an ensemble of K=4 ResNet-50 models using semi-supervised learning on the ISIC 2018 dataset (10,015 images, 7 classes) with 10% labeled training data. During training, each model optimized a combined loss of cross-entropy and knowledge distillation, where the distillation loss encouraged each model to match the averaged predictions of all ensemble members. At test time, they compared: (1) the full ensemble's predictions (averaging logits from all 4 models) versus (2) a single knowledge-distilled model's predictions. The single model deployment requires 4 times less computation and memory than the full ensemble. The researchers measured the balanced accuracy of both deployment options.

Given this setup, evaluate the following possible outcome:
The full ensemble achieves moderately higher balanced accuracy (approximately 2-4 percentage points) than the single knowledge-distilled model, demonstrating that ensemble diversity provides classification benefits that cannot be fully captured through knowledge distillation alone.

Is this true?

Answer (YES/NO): NO